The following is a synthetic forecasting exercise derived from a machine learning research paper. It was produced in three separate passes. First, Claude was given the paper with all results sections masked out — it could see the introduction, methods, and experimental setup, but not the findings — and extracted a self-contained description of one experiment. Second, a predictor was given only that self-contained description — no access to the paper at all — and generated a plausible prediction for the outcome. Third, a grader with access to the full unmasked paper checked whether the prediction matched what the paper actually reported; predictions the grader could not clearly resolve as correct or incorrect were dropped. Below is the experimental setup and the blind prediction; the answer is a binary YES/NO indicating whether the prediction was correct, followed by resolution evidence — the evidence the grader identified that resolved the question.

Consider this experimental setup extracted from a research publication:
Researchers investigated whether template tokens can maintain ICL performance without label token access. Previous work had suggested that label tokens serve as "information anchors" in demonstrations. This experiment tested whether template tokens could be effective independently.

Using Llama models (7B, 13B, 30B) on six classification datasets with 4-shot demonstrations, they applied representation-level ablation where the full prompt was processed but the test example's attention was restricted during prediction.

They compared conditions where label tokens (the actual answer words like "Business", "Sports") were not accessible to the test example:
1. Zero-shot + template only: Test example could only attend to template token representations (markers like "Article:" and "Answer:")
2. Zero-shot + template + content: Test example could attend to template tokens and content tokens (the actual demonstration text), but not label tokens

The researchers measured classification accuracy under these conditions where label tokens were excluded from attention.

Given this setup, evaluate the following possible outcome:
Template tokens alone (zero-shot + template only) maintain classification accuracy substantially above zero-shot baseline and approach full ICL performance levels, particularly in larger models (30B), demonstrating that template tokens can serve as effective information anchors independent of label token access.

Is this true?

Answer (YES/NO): NO